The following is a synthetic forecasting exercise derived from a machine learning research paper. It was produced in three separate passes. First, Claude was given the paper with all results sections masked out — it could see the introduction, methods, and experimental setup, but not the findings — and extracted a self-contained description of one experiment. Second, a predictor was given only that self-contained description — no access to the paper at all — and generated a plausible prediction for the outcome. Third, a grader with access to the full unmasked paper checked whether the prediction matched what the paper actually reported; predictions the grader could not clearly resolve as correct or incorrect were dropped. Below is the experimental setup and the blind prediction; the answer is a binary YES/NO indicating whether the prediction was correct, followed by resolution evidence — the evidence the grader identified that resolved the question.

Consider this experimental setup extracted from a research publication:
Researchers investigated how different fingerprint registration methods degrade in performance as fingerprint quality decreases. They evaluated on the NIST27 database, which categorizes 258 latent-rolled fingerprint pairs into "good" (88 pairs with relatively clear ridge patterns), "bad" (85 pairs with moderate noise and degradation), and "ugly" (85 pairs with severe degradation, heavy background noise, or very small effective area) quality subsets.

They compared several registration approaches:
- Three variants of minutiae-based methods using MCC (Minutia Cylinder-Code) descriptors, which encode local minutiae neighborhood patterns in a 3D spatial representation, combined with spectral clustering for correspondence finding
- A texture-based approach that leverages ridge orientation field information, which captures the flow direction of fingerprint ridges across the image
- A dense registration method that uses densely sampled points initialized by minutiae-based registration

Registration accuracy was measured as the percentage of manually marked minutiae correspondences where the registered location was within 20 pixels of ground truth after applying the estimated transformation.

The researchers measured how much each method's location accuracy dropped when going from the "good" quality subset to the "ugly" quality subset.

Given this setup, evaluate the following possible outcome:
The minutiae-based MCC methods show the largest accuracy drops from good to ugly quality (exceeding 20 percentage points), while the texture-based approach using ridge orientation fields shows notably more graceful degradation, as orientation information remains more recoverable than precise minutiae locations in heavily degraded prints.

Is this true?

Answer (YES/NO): YES